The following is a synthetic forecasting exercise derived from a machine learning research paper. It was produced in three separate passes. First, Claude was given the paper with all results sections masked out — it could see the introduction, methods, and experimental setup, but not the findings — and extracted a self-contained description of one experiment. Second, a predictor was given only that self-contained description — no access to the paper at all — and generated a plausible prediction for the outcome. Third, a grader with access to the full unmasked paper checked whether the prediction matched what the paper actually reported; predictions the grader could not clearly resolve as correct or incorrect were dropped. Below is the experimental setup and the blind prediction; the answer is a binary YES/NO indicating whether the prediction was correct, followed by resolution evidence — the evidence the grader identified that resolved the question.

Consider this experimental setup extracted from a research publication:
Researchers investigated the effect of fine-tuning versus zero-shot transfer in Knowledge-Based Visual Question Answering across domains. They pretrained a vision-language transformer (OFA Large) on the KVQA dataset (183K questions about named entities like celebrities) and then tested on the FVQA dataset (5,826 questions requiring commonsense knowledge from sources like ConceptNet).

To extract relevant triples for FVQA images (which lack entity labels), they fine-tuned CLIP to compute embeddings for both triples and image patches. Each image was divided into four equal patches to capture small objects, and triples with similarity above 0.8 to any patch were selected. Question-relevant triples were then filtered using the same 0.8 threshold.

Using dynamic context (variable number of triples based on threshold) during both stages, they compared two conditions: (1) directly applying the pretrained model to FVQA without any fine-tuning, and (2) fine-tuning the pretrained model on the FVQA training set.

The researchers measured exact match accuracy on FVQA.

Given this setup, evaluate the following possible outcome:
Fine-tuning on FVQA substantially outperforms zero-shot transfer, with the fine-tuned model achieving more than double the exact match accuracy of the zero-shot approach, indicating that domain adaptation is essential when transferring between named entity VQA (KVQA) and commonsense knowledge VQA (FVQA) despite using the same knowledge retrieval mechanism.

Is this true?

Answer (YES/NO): NO